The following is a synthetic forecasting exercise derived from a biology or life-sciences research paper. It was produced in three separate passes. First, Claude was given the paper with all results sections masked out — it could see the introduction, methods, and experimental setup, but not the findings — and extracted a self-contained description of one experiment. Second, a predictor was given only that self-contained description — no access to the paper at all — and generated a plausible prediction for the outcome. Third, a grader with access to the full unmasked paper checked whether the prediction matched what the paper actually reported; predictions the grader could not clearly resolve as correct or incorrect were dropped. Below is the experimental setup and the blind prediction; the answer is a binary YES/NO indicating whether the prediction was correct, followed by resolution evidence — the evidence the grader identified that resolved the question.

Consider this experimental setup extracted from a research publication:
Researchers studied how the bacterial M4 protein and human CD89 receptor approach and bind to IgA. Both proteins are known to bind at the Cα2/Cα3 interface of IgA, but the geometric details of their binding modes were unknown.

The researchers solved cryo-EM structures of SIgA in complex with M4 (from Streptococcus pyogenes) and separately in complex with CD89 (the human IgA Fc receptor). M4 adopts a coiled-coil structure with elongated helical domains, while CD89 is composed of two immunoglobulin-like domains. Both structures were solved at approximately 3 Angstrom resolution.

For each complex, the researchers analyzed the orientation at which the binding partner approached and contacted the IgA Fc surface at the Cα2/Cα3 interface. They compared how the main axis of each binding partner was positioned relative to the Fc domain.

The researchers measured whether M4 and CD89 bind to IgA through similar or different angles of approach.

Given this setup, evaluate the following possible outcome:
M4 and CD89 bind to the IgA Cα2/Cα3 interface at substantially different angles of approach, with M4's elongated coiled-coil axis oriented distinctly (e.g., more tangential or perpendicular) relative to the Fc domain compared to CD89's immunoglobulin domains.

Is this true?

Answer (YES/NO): YES